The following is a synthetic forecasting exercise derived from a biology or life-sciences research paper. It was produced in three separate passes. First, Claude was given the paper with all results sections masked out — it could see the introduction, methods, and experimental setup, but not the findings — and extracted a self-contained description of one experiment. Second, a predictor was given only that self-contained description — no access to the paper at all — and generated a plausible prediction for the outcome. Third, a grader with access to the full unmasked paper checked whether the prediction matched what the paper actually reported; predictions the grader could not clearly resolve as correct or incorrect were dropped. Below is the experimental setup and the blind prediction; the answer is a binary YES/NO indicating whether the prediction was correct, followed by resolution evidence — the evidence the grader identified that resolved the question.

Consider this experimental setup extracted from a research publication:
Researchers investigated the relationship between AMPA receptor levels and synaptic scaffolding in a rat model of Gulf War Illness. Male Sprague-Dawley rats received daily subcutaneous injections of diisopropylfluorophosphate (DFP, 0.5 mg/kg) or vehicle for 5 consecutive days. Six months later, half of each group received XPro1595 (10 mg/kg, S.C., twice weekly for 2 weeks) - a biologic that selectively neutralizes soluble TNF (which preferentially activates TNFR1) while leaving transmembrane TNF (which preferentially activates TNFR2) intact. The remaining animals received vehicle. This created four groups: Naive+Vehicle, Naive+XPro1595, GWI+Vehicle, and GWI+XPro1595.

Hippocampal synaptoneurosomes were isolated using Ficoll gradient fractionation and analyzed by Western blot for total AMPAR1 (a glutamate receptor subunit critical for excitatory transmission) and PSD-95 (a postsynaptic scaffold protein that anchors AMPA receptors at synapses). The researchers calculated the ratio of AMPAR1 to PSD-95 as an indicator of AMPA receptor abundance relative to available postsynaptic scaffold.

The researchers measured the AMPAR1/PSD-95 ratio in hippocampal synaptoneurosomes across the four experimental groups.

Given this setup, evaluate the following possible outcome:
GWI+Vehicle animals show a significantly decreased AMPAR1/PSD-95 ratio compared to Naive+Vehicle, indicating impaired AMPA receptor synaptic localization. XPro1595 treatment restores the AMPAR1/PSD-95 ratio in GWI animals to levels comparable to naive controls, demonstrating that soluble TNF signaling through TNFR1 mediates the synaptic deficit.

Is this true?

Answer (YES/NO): NO